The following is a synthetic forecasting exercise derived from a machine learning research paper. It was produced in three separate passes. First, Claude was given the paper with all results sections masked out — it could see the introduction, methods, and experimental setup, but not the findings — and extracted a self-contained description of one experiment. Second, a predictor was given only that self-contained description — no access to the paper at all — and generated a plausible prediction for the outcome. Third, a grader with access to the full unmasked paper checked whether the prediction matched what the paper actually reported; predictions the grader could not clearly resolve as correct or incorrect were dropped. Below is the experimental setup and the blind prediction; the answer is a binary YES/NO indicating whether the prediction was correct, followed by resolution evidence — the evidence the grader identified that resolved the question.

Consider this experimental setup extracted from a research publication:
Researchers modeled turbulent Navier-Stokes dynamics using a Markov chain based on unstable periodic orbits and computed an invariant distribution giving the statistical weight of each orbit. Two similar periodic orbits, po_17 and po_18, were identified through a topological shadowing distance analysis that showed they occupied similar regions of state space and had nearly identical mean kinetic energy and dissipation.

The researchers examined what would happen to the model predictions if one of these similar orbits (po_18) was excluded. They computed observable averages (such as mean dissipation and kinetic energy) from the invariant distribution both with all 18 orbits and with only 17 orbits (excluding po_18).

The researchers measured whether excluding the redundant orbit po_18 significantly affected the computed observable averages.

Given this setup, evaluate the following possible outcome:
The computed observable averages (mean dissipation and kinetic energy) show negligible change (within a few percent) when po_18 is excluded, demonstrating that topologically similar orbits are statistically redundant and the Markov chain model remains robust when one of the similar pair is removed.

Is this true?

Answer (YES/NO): YES